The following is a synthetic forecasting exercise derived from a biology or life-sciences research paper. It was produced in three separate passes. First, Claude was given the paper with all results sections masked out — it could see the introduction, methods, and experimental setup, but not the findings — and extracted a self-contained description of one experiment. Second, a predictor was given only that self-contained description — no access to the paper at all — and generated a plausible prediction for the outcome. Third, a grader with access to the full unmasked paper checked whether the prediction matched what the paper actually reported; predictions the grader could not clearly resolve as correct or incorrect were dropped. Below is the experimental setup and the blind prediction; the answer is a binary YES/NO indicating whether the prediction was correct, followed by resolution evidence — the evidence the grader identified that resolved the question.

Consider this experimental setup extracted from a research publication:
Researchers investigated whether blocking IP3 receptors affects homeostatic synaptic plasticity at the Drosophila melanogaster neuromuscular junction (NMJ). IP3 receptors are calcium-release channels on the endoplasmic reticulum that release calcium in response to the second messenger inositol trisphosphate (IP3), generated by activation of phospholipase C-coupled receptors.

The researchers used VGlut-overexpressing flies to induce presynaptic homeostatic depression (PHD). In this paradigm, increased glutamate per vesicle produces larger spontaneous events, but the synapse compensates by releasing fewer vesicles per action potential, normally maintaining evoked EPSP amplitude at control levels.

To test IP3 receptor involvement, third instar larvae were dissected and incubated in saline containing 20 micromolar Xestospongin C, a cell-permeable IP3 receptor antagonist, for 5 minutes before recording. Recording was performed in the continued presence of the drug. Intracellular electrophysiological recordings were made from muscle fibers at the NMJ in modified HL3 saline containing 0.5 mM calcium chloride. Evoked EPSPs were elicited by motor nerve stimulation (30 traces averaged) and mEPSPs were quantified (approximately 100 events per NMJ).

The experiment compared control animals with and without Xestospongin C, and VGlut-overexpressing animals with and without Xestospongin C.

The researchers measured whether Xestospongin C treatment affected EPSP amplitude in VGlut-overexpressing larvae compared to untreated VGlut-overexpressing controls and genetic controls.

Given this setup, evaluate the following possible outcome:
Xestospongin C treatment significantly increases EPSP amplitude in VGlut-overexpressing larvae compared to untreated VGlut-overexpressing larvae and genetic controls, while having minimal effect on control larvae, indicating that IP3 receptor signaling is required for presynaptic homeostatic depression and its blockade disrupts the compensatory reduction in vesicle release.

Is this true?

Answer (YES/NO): NO